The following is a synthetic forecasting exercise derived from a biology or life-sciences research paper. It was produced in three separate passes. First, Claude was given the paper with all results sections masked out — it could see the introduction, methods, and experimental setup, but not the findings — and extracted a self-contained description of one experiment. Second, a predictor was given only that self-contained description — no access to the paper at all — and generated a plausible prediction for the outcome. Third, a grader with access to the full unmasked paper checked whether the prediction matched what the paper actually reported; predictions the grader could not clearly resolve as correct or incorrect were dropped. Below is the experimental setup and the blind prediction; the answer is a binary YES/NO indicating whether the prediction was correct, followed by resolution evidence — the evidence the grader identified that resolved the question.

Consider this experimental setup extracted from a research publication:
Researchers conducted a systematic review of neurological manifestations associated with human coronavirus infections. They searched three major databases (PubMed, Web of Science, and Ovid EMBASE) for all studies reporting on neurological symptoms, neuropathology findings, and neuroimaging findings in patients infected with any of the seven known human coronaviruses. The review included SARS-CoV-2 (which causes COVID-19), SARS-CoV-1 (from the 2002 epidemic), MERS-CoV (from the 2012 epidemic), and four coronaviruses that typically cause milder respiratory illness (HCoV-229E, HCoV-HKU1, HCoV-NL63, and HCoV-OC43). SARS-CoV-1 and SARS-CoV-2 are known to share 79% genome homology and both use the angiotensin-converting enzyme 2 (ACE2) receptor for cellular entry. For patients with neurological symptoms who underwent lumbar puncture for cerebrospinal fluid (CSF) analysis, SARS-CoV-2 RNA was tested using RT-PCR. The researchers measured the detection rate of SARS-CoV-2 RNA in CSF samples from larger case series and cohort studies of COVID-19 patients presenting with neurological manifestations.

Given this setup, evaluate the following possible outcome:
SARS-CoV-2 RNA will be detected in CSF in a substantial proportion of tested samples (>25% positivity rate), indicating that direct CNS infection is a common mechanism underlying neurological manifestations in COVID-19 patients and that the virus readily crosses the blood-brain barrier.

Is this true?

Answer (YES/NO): NO